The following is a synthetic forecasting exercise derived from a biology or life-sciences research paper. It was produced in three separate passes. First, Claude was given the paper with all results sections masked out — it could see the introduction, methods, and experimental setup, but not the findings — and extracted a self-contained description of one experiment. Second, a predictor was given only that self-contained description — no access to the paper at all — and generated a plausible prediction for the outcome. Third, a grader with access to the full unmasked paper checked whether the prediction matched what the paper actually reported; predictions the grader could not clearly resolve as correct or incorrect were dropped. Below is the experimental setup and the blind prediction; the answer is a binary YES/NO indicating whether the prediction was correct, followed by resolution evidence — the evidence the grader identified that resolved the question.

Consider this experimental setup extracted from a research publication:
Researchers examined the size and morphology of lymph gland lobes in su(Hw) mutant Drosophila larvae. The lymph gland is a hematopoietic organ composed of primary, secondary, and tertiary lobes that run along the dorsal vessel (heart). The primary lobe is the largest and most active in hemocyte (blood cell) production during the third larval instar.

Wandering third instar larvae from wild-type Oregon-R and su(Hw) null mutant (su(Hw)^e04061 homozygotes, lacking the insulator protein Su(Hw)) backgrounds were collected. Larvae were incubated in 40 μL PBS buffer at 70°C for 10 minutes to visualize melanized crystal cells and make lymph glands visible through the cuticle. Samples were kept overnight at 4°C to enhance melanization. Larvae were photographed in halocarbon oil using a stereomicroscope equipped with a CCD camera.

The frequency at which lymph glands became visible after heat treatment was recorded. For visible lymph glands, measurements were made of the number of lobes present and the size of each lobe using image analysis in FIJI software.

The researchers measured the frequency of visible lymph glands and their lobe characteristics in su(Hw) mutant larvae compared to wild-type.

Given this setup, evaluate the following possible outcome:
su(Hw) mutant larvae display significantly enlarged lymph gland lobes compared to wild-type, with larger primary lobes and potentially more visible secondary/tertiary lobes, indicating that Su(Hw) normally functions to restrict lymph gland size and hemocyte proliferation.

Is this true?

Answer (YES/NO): NO